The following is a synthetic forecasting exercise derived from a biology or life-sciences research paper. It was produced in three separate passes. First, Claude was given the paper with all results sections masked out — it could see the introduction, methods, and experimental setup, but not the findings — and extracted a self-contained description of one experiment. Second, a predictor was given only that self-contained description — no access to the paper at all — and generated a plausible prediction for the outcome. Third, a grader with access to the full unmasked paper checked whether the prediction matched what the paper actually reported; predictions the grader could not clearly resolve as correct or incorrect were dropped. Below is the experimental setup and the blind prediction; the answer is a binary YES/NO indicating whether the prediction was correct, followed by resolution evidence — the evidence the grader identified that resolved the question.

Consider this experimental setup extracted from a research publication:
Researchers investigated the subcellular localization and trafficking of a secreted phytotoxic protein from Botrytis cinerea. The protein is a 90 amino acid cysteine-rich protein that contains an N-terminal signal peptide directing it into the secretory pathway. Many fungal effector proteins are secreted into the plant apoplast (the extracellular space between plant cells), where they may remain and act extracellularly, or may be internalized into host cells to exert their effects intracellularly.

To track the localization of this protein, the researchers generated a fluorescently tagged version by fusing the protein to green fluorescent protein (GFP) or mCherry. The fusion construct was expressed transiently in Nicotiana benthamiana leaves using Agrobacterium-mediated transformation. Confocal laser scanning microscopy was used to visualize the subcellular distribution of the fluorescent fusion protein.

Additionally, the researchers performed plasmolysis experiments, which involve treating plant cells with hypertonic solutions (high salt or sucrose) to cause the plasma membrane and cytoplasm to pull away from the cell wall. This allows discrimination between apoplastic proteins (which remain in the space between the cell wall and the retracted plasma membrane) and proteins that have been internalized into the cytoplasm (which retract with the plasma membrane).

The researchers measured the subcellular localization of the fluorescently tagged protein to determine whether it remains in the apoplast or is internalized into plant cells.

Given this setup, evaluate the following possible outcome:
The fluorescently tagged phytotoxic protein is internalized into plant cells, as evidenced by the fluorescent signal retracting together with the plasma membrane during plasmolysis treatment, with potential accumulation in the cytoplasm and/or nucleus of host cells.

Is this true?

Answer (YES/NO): YES